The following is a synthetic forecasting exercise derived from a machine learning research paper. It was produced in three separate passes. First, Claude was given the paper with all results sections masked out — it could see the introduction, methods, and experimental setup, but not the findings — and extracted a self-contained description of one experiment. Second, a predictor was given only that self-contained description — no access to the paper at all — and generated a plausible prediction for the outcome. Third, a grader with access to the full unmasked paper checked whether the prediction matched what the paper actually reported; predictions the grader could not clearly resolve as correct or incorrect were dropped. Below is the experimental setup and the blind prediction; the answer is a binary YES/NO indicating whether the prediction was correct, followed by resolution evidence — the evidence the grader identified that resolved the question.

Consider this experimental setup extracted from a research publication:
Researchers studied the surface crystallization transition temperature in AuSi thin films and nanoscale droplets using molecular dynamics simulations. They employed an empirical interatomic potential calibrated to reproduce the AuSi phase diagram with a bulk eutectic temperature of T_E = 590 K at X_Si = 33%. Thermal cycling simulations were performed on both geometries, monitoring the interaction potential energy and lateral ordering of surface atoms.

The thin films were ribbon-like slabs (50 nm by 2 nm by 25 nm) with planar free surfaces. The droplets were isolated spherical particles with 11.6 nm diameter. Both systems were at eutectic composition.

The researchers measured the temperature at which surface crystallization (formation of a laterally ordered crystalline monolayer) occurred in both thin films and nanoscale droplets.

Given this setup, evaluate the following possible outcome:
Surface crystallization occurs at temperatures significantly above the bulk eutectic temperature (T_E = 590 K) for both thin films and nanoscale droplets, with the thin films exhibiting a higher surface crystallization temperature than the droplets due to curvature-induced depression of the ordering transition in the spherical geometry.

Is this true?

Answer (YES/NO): NO